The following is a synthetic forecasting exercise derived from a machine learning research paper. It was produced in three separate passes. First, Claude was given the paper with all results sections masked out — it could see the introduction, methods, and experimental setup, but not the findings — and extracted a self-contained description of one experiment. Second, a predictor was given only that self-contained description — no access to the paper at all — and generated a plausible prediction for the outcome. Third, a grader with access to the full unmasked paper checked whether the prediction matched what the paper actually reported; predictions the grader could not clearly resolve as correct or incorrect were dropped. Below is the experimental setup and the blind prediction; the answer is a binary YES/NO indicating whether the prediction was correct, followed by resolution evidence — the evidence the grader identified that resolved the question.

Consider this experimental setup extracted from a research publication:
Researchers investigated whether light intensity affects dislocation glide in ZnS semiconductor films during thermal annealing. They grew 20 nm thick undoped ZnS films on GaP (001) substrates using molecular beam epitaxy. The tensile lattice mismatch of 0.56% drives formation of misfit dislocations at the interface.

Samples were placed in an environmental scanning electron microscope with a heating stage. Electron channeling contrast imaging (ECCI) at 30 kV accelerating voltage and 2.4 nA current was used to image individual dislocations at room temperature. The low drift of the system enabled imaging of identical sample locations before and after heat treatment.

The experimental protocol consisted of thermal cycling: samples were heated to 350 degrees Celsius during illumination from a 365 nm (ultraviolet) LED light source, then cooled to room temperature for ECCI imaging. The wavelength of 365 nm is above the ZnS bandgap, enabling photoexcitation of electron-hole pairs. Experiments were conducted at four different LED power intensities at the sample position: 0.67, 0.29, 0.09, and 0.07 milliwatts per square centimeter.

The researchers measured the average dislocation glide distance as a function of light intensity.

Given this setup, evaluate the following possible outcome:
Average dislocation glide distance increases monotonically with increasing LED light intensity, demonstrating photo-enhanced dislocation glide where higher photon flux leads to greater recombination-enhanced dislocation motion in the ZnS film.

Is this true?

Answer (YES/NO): NO